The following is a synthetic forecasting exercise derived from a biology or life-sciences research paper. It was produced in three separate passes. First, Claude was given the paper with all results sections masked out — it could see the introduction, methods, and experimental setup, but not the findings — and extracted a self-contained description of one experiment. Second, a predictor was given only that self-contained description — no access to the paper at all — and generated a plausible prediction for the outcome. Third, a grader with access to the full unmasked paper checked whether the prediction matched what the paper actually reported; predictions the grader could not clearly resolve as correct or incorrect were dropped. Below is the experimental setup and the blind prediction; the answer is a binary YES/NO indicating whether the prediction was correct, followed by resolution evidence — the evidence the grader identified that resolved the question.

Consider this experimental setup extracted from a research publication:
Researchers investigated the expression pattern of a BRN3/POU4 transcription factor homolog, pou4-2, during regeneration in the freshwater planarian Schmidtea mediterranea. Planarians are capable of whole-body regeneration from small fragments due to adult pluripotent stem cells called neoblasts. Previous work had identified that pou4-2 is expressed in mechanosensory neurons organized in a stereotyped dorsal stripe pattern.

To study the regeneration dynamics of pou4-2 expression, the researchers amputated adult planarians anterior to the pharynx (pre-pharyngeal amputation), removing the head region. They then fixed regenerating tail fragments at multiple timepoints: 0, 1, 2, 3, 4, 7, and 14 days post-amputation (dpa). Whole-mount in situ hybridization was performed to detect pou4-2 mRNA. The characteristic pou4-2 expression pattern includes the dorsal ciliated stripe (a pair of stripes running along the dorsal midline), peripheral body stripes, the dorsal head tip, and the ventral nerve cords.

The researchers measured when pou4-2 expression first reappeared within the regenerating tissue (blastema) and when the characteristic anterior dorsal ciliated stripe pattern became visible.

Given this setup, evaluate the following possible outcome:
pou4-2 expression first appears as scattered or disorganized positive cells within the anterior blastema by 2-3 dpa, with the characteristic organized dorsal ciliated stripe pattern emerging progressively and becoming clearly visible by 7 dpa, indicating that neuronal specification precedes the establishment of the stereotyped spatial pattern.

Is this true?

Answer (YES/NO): YES